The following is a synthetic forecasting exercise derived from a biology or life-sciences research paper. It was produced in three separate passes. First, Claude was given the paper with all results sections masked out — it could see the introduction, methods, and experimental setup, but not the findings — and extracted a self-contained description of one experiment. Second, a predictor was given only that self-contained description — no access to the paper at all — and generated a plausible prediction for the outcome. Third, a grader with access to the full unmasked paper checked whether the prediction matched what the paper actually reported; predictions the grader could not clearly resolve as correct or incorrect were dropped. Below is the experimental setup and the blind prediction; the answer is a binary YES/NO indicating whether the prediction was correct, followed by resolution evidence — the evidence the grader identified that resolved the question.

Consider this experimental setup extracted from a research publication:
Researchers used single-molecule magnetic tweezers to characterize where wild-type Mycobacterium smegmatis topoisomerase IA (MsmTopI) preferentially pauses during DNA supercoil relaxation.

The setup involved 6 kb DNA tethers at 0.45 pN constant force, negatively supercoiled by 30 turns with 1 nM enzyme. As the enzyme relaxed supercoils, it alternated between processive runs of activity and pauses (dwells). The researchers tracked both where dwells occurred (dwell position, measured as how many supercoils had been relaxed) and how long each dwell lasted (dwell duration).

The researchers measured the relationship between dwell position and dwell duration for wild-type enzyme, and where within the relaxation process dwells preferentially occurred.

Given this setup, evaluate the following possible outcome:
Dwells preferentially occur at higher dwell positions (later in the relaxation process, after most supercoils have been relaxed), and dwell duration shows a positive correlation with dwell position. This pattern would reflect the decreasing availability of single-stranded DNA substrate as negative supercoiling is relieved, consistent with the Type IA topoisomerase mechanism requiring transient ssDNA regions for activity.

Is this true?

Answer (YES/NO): NO